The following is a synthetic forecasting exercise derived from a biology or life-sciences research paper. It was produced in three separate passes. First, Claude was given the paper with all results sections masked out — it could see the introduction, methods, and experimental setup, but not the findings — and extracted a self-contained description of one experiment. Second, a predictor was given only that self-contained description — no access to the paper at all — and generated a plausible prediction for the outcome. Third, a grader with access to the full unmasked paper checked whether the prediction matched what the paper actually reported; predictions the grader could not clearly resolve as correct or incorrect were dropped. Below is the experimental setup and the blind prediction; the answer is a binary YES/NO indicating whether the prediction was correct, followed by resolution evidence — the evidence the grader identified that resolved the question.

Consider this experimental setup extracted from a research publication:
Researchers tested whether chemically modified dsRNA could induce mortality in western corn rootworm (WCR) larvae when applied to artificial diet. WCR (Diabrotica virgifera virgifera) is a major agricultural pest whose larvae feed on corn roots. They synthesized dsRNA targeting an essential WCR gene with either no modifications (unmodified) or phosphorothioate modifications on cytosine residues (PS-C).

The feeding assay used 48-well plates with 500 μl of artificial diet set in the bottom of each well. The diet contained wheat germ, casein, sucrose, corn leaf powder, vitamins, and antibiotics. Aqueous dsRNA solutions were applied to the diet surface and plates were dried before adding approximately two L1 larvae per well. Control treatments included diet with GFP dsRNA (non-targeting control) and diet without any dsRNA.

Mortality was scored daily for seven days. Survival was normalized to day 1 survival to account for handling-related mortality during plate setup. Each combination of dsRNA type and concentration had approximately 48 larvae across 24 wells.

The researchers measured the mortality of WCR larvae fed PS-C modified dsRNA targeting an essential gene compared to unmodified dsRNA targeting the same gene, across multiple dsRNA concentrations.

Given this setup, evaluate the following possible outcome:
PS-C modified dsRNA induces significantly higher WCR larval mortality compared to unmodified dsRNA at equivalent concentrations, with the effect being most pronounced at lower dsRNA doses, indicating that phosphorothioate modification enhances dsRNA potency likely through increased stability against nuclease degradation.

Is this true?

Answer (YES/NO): NO